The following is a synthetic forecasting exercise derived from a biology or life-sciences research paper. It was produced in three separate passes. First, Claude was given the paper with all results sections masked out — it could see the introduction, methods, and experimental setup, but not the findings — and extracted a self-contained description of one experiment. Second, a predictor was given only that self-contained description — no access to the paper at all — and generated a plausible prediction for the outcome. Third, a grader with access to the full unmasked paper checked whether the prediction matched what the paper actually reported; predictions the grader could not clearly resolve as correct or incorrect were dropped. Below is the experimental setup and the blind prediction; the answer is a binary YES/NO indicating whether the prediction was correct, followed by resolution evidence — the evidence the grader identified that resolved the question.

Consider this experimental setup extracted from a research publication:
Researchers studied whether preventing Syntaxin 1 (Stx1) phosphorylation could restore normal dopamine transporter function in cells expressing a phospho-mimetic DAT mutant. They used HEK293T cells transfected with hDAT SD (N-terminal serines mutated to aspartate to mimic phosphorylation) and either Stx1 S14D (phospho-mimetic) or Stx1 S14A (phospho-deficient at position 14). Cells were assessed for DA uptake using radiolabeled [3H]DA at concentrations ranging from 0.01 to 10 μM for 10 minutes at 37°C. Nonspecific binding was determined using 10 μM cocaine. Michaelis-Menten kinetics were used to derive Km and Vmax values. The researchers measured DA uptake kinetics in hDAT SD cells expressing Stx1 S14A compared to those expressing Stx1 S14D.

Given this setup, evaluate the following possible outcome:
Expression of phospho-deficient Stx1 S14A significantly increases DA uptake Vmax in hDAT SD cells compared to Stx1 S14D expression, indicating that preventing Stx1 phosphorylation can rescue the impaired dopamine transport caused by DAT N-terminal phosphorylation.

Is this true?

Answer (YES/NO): NO